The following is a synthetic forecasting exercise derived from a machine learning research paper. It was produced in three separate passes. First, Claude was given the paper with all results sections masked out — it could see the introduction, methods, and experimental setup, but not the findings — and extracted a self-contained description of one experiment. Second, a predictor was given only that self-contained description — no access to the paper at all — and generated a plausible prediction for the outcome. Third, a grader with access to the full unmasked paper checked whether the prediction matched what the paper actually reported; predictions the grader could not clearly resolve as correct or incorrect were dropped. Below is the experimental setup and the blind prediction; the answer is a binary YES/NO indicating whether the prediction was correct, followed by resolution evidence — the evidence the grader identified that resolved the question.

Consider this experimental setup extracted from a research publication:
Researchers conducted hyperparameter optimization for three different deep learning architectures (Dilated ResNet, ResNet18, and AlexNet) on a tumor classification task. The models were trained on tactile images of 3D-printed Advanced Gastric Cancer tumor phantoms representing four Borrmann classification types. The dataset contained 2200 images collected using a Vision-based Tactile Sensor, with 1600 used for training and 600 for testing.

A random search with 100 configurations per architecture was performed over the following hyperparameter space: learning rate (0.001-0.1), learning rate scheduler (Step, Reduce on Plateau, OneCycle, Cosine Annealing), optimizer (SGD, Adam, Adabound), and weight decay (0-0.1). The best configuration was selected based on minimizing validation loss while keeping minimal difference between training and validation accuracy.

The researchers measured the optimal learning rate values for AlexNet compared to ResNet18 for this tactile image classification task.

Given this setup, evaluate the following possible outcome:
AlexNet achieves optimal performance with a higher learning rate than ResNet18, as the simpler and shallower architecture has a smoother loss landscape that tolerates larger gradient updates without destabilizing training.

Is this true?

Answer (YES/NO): NO